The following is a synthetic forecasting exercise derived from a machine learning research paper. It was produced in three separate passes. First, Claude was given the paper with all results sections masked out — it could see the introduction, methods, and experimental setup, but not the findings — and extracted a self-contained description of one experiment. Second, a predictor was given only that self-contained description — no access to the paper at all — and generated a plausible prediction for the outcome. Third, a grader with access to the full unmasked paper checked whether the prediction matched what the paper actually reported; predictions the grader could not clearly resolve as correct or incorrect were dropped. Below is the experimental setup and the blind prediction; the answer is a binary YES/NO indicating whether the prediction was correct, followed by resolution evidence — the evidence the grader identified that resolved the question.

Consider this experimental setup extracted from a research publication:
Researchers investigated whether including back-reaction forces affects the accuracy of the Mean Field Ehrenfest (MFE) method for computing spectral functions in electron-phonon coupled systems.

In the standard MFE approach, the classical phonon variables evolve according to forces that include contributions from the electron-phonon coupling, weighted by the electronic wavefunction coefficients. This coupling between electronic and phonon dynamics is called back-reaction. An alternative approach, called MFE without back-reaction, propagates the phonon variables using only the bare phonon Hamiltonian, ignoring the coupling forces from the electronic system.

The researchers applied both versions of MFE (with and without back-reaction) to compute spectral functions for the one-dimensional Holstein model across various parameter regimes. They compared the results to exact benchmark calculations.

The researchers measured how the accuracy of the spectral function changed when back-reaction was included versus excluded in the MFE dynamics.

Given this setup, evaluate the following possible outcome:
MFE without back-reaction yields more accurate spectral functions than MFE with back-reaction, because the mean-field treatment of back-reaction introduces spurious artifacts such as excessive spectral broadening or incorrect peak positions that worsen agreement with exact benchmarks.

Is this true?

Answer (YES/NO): NO